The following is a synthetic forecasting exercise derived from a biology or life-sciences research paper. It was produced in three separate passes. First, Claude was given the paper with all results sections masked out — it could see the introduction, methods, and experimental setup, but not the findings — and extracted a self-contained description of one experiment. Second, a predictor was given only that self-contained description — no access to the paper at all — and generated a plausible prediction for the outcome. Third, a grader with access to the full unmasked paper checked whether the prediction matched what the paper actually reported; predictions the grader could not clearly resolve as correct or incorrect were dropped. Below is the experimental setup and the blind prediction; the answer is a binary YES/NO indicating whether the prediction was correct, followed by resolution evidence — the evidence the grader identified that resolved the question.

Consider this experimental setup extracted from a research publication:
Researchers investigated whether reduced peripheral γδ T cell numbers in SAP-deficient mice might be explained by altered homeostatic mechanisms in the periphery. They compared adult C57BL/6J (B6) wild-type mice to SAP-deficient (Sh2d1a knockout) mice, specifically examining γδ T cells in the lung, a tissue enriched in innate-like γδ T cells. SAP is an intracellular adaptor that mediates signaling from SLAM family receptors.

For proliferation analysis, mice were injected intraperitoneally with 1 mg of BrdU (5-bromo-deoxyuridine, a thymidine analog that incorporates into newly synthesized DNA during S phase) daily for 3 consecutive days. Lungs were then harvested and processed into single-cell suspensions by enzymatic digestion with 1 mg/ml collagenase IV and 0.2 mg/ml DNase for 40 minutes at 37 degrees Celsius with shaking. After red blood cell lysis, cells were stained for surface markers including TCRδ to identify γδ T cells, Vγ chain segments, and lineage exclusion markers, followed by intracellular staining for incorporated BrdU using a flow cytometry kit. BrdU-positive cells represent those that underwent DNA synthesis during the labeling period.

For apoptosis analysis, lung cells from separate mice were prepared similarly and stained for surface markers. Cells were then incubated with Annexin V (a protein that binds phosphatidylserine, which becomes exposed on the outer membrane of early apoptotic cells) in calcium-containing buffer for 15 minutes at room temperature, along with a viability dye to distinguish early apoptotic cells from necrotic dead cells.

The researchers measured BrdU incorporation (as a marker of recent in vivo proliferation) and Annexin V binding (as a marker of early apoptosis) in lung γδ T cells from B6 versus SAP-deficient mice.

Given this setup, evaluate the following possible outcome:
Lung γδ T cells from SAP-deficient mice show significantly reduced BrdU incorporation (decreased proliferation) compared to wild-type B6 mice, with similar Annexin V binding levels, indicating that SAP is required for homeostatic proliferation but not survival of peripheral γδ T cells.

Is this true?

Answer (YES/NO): NO